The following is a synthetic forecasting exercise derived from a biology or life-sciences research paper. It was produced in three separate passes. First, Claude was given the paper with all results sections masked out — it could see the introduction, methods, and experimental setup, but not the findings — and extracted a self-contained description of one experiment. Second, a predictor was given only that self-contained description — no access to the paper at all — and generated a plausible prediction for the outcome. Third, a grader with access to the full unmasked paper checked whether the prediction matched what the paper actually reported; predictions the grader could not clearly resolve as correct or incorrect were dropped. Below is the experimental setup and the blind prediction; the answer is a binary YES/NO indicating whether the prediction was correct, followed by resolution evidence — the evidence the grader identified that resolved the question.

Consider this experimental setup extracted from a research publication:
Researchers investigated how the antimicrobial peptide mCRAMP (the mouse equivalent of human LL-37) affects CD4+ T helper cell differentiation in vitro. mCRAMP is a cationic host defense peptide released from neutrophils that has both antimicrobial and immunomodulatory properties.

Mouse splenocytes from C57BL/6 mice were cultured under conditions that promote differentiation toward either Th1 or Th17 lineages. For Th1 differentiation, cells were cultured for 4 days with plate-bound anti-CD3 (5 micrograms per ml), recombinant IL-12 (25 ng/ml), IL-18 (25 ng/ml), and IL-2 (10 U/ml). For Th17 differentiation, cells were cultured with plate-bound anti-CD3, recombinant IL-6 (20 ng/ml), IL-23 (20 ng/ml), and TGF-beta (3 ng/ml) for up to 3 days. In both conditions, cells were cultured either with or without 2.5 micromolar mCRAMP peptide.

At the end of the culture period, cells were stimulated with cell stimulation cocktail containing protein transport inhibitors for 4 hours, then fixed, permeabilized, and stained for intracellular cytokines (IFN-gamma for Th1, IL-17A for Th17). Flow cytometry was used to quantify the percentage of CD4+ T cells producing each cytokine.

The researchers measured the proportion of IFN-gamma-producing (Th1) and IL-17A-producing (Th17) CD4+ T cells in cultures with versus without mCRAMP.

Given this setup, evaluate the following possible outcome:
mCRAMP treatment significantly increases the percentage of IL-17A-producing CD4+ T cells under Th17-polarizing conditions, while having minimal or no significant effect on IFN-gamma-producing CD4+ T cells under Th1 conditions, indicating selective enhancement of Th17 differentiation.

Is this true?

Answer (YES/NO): YES